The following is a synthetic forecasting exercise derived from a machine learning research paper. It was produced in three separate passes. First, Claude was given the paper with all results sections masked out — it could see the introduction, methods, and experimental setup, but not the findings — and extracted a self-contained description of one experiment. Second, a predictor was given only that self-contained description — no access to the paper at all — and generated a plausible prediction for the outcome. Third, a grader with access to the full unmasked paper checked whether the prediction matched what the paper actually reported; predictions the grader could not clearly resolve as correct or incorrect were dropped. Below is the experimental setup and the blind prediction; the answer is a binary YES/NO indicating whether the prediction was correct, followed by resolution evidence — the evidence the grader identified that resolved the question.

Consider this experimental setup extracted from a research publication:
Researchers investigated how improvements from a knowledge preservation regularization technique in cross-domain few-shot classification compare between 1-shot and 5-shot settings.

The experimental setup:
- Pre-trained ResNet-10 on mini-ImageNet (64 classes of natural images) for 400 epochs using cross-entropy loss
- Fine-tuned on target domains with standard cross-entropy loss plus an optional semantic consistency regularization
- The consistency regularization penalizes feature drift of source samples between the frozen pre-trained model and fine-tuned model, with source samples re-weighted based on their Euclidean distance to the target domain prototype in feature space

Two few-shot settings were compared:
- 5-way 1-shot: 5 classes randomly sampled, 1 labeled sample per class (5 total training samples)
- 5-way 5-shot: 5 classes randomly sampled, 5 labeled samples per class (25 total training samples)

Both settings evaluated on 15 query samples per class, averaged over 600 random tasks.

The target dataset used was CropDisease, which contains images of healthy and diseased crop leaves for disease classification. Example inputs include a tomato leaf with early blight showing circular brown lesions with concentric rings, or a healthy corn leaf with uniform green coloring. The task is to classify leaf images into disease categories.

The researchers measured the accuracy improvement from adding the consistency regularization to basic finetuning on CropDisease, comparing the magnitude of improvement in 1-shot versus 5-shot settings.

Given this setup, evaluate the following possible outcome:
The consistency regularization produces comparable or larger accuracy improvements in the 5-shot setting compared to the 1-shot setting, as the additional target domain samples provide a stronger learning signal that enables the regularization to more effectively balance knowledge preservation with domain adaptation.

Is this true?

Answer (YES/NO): NO